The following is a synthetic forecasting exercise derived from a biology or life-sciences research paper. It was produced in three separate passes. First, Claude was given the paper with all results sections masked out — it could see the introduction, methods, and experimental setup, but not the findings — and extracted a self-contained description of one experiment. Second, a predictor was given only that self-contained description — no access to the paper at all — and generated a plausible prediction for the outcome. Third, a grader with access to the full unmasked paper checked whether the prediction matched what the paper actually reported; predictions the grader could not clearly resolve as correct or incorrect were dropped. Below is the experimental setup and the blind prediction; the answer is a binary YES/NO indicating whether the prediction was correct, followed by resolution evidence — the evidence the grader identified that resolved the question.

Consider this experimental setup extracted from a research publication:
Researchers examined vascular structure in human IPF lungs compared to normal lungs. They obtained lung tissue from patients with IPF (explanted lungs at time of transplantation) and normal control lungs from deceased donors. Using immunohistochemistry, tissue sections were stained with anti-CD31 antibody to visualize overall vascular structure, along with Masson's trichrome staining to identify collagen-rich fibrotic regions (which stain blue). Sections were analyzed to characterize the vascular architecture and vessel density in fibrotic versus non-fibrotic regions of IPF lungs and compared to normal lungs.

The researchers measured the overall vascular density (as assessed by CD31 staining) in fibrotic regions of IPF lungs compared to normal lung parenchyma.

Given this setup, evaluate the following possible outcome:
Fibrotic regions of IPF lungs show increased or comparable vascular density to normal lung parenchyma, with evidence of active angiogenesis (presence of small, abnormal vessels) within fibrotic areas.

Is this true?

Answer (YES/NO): NO